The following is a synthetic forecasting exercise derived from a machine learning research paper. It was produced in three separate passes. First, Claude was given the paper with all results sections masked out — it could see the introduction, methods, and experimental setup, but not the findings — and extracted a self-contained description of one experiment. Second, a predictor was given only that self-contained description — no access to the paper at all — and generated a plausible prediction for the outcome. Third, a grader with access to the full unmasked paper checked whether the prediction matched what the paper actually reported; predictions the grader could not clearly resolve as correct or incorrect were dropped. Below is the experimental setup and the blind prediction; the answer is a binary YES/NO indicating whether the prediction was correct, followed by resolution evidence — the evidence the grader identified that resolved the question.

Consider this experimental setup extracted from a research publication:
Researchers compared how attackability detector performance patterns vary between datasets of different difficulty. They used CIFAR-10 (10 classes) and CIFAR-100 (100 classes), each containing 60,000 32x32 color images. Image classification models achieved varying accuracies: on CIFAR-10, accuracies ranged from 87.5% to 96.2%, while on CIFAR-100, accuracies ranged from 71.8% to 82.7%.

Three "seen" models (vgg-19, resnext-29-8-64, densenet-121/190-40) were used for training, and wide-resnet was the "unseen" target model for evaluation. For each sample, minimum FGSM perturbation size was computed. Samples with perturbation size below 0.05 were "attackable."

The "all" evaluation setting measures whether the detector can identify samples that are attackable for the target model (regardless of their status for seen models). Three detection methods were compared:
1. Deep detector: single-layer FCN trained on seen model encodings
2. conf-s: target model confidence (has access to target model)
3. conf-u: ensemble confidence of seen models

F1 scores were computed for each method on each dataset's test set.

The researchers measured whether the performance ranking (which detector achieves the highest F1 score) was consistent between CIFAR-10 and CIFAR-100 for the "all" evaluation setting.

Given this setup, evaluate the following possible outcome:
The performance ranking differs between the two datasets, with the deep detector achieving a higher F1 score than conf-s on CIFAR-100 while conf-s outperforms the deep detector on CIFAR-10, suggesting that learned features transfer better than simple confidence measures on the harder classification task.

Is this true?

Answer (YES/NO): YES